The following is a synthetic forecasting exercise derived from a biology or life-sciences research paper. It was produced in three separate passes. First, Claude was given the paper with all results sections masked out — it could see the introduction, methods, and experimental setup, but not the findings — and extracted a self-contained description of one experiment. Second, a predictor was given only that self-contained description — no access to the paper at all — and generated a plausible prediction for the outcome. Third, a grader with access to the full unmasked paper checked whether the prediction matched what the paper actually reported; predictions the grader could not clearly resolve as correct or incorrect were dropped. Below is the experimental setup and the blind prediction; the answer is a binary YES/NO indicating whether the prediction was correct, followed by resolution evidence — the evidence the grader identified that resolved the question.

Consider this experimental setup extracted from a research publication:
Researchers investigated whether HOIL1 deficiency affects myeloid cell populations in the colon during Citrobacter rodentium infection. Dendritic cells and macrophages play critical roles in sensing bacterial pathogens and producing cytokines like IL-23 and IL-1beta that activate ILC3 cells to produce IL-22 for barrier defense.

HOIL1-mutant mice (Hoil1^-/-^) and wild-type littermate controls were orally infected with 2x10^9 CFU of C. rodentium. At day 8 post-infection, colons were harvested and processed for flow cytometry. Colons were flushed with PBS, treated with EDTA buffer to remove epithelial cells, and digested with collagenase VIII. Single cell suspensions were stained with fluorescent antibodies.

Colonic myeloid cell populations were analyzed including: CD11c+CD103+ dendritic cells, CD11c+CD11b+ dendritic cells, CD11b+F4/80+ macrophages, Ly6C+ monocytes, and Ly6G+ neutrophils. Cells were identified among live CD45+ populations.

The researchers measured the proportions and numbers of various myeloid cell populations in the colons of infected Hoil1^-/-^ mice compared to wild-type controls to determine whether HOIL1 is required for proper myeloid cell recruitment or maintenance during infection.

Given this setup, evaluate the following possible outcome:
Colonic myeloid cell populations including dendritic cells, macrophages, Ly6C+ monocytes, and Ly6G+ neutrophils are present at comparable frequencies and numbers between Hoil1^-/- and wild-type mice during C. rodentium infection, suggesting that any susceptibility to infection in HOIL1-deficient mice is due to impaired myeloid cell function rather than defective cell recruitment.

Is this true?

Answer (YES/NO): NO